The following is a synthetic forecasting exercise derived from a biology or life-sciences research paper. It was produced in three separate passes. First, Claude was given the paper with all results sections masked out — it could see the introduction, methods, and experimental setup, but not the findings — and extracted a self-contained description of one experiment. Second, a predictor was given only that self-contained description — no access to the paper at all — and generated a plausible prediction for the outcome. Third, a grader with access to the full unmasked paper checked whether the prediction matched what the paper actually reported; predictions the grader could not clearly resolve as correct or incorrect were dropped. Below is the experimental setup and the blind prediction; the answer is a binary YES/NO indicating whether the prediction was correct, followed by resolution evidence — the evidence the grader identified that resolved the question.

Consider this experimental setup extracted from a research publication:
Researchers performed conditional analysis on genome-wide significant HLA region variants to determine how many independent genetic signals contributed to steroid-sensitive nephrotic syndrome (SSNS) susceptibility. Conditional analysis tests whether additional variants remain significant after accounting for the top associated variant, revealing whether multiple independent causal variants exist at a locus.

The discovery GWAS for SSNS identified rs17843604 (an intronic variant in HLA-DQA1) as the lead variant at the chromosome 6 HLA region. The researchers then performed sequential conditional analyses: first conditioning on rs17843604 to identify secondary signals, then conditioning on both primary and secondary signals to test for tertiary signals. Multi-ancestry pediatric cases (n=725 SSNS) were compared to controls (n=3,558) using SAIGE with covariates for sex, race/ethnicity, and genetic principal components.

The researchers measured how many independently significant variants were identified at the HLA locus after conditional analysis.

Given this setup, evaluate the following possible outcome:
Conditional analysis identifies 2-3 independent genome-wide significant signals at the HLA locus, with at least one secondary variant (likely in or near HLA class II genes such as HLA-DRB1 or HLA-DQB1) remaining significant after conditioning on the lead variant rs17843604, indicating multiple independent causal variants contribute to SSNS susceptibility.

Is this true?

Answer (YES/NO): YES